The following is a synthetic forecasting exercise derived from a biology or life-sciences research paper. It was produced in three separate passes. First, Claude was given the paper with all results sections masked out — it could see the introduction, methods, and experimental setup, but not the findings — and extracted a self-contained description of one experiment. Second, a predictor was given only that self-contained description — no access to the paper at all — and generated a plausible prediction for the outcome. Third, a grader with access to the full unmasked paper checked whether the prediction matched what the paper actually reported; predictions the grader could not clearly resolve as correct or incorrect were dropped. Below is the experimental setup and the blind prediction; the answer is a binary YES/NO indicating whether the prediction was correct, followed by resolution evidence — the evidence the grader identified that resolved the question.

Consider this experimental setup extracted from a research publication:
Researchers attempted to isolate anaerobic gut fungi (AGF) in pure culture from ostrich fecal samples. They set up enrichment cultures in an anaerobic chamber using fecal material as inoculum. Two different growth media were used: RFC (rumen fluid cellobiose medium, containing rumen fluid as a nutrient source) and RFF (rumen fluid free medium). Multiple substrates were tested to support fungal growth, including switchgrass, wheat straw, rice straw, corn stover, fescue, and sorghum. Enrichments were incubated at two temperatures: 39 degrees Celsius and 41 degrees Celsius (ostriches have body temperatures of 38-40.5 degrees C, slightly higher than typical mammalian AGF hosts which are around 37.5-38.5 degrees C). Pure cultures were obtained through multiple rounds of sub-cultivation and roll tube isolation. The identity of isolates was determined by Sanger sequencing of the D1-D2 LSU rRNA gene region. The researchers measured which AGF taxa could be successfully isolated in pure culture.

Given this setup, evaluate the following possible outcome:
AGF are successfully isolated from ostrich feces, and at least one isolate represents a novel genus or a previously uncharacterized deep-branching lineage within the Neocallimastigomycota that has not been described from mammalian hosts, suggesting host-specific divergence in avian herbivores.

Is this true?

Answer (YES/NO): NO